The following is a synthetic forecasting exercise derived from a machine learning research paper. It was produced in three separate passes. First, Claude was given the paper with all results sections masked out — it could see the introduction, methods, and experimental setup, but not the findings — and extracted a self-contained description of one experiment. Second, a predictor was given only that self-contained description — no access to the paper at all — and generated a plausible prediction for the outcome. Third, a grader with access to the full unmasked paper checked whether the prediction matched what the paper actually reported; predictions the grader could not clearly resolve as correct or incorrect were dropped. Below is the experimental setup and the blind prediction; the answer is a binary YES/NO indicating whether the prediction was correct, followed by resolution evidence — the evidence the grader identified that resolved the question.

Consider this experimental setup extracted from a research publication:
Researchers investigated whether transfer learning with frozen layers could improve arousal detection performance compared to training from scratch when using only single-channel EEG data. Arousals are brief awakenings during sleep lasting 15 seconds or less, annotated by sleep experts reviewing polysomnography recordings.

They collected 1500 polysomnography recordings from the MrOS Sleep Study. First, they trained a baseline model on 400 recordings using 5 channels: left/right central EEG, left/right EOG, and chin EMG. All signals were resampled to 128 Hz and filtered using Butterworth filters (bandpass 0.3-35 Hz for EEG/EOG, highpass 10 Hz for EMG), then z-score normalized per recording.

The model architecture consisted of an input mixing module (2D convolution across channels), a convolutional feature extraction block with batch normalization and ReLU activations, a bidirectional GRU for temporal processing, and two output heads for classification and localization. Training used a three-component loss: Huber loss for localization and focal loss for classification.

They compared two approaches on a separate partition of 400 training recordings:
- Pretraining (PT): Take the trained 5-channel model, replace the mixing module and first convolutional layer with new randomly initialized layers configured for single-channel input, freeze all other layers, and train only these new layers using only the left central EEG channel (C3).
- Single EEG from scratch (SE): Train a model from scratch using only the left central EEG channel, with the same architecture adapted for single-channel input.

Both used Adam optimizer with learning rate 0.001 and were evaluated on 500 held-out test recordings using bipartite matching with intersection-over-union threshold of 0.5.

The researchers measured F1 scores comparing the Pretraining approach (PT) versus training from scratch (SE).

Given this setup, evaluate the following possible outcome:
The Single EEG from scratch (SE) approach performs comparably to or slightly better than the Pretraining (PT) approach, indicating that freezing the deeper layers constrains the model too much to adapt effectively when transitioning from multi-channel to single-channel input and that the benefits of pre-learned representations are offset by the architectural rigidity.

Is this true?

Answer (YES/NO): YES